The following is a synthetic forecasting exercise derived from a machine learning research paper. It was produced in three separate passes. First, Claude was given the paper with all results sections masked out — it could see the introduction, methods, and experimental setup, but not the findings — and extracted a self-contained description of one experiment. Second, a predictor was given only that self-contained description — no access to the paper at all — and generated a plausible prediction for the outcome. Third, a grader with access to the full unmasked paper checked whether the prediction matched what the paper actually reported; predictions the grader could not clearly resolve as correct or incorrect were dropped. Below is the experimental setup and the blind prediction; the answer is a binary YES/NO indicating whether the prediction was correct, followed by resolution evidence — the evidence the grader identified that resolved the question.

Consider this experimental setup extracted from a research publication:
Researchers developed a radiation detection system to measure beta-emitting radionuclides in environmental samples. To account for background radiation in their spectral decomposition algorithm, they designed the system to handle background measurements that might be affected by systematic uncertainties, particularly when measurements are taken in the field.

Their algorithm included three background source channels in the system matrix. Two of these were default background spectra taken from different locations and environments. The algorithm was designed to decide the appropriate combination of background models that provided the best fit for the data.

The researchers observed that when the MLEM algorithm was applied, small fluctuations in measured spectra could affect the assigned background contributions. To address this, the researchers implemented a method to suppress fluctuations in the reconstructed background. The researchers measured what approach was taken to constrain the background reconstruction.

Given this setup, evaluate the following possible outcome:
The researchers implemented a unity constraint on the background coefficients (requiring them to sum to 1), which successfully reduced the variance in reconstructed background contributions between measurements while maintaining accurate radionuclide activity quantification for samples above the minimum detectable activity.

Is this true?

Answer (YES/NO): NO